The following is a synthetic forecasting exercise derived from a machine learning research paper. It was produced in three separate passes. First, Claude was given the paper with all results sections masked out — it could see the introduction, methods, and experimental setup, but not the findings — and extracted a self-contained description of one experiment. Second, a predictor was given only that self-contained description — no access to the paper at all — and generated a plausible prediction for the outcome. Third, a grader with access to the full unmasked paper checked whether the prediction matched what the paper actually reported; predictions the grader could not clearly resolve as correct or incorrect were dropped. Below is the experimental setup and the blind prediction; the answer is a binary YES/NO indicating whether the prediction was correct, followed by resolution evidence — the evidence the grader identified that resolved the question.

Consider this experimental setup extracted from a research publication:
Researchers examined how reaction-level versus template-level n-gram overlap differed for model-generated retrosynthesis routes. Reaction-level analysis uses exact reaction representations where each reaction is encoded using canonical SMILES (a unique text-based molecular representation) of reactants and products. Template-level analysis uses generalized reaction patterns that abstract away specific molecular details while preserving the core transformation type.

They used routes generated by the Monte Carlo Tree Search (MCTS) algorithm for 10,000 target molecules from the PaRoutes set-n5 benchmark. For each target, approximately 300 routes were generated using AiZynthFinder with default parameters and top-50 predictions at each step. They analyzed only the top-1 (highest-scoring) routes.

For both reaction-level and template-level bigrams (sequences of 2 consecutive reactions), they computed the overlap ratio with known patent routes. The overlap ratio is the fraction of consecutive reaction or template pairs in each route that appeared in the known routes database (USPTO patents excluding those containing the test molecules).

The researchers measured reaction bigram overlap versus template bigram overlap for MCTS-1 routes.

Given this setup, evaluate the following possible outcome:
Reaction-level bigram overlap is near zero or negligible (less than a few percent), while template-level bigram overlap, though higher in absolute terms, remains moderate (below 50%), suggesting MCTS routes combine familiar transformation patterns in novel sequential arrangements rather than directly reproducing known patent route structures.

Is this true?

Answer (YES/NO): NO